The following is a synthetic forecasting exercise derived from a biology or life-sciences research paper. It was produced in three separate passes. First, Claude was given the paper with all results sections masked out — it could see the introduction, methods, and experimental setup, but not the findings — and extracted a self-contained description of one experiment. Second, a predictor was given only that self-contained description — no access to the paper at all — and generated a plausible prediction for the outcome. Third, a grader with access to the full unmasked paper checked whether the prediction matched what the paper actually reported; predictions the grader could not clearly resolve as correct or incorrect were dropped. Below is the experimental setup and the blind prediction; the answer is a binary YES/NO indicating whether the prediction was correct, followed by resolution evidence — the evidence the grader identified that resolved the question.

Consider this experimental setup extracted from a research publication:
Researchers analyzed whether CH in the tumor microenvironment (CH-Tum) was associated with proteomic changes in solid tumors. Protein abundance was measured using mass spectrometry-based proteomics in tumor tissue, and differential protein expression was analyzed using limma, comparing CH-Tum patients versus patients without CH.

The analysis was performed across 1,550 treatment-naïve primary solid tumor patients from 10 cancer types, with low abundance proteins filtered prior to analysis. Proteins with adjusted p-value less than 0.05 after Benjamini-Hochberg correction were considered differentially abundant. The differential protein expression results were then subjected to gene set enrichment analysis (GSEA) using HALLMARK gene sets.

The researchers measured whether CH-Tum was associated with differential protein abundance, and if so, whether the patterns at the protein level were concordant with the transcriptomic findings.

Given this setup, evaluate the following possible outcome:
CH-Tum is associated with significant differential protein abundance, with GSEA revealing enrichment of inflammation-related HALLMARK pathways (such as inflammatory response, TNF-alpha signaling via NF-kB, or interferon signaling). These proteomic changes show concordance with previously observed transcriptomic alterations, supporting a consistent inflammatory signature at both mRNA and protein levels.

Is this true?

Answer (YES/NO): YES